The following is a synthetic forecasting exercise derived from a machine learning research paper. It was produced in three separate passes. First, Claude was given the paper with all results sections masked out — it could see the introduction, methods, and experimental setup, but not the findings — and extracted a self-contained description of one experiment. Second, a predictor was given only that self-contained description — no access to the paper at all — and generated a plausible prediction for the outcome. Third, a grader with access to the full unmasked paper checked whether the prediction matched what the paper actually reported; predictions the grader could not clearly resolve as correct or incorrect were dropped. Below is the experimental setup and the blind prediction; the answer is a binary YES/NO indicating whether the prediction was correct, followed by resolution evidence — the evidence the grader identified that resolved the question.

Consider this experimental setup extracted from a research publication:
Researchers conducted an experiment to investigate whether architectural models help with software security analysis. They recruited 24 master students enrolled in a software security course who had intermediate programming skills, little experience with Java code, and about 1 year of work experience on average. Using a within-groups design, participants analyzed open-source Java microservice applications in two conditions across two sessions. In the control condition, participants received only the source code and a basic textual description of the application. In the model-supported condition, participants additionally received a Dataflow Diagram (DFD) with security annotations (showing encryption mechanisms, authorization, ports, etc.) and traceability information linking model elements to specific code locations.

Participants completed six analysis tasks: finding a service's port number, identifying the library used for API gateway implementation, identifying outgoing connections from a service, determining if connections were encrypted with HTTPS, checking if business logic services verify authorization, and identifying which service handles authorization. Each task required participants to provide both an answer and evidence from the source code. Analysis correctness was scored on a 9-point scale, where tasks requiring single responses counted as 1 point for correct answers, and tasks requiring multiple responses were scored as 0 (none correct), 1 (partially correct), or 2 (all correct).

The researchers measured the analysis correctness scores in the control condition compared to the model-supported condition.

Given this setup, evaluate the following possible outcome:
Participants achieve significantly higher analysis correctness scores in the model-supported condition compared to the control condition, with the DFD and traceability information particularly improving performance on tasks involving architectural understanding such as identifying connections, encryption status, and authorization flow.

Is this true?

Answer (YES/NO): NO